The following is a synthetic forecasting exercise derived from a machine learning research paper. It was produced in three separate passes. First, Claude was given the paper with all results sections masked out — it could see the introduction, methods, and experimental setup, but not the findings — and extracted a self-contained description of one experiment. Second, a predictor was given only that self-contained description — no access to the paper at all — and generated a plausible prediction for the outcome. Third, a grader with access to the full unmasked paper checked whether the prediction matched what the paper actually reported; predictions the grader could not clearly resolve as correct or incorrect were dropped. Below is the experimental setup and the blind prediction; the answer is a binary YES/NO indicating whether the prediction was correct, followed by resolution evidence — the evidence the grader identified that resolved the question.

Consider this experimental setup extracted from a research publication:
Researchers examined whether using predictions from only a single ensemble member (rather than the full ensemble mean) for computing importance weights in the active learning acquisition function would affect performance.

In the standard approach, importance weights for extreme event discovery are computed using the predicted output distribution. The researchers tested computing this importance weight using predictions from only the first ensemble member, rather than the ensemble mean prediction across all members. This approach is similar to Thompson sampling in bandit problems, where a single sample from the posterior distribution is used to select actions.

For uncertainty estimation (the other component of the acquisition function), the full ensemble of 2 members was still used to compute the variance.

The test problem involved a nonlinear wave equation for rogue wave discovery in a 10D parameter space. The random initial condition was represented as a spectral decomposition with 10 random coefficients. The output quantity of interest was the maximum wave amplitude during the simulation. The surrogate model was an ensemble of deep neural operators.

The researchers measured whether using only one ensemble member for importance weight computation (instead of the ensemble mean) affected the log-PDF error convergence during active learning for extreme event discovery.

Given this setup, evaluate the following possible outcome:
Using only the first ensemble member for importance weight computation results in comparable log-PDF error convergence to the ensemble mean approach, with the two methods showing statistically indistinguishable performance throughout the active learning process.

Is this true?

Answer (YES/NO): YES